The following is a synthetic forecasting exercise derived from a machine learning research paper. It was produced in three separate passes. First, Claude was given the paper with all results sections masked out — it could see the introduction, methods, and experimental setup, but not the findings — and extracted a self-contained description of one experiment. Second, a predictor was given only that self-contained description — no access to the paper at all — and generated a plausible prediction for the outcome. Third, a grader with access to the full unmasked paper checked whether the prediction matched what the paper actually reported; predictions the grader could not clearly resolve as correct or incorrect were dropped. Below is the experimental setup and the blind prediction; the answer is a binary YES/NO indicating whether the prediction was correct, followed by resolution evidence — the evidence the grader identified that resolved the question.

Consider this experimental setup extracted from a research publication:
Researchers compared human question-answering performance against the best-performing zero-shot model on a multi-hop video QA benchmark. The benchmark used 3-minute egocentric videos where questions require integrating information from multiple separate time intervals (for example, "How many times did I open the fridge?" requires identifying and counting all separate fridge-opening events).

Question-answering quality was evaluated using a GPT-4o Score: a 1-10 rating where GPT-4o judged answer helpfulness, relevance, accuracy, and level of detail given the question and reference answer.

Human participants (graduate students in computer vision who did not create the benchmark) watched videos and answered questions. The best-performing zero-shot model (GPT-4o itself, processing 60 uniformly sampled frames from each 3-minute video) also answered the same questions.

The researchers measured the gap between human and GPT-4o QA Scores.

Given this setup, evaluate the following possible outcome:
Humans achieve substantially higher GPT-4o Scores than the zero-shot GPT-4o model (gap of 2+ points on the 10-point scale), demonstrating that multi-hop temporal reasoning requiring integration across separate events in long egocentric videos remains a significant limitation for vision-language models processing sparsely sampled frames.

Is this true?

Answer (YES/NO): YES